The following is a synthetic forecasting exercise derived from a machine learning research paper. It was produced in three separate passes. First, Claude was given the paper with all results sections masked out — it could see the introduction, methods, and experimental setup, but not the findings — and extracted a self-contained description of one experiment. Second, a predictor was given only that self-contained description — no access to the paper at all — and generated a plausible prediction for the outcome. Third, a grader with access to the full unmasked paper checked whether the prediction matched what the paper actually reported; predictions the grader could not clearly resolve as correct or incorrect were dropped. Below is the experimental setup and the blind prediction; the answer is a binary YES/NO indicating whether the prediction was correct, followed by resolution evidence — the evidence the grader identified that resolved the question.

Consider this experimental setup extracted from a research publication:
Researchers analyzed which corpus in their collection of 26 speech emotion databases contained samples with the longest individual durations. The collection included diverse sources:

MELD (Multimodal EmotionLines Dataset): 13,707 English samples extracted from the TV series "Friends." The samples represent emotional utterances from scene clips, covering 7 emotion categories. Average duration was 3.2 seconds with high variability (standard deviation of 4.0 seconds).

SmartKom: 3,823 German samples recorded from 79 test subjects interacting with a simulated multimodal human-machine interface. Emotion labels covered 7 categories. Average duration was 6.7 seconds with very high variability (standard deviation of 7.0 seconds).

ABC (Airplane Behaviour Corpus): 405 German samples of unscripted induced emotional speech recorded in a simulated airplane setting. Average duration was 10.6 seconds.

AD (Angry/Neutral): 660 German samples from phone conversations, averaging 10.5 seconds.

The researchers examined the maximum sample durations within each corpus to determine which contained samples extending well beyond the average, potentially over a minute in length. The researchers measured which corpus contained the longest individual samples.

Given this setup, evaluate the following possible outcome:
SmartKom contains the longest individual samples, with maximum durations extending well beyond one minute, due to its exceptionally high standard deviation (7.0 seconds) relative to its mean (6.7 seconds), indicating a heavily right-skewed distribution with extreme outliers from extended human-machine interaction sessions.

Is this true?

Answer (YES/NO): NO